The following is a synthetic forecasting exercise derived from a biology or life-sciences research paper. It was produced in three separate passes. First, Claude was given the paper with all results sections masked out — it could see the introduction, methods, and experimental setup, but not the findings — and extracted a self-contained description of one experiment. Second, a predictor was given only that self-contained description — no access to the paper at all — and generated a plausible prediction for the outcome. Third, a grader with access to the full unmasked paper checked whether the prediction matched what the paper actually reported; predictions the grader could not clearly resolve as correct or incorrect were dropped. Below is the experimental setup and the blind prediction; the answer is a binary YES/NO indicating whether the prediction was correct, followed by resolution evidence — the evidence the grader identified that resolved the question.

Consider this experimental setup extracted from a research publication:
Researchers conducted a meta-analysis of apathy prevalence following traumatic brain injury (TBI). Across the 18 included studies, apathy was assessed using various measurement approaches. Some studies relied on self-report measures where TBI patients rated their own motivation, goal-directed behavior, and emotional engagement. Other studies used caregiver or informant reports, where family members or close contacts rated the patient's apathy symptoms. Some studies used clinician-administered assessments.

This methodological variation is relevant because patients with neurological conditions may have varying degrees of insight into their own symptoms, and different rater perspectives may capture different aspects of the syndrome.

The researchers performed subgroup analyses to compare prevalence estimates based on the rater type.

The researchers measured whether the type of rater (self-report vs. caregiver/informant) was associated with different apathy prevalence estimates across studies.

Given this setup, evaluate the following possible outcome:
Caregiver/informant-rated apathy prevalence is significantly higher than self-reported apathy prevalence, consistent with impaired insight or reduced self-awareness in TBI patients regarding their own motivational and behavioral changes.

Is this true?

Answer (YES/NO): NO